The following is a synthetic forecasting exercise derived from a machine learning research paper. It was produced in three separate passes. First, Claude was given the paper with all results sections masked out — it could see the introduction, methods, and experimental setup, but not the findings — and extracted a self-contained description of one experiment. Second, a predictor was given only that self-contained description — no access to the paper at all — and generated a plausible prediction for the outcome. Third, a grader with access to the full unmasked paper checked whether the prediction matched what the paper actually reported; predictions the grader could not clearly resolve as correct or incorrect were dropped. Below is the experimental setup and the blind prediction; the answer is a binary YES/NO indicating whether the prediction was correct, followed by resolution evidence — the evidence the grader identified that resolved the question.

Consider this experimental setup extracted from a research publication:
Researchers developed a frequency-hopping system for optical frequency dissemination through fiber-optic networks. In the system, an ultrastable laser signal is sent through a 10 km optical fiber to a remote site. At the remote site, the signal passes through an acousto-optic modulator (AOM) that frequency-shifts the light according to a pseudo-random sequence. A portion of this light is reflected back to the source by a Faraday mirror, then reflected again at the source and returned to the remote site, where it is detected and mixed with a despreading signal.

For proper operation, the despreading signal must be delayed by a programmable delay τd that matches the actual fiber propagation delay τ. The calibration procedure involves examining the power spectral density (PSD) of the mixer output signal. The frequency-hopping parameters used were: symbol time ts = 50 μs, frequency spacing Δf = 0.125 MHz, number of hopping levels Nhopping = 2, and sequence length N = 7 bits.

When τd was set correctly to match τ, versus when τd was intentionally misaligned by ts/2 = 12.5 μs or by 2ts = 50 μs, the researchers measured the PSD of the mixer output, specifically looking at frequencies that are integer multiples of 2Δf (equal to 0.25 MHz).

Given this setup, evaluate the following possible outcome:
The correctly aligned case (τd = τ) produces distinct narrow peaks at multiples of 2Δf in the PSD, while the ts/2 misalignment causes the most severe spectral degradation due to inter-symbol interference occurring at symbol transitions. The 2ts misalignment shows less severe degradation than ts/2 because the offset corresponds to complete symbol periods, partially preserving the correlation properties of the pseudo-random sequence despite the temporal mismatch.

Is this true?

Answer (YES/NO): NO